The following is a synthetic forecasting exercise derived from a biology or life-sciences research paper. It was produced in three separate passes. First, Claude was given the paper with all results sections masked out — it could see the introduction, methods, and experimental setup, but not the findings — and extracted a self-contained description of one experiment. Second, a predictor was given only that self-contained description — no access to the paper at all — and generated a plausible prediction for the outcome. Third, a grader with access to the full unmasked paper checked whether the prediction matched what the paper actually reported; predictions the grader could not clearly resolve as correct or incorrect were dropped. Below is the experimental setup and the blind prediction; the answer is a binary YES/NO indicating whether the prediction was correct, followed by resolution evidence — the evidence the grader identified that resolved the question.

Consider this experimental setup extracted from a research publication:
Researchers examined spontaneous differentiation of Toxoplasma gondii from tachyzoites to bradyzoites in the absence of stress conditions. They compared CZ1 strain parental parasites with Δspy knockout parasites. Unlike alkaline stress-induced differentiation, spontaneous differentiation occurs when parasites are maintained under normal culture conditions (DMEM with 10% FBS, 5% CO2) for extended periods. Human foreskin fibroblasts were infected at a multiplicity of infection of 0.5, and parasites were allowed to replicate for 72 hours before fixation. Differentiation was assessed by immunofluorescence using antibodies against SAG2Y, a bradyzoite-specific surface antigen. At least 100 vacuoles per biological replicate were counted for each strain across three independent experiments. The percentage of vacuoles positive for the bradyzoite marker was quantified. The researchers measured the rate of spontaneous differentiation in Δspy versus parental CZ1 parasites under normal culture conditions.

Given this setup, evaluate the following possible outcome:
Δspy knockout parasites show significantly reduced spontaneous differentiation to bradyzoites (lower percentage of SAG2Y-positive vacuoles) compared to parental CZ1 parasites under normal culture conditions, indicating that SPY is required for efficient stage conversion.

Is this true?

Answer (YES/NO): NO